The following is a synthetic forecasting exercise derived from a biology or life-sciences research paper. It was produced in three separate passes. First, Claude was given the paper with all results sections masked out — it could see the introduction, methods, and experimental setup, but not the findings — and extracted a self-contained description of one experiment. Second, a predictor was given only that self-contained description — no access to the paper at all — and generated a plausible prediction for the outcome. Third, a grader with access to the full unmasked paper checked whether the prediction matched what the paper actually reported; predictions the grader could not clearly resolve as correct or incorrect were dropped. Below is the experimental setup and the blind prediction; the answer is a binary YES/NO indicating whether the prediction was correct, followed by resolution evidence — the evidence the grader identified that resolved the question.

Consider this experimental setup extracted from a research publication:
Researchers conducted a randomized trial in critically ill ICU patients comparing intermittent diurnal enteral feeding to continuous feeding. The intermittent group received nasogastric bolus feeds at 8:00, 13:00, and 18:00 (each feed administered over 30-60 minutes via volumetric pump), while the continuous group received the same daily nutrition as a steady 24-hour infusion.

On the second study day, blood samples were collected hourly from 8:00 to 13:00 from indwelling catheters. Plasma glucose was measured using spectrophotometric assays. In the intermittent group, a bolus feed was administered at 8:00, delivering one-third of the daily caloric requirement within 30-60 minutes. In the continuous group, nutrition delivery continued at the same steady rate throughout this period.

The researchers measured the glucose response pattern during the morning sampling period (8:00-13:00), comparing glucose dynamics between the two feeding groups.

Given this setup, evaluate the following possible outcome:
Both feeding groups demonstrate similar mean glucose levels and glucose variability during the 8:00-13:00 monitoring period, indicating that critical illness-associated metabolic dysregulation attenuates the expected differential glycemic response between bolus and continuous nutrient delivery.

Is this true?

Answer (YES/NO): NO